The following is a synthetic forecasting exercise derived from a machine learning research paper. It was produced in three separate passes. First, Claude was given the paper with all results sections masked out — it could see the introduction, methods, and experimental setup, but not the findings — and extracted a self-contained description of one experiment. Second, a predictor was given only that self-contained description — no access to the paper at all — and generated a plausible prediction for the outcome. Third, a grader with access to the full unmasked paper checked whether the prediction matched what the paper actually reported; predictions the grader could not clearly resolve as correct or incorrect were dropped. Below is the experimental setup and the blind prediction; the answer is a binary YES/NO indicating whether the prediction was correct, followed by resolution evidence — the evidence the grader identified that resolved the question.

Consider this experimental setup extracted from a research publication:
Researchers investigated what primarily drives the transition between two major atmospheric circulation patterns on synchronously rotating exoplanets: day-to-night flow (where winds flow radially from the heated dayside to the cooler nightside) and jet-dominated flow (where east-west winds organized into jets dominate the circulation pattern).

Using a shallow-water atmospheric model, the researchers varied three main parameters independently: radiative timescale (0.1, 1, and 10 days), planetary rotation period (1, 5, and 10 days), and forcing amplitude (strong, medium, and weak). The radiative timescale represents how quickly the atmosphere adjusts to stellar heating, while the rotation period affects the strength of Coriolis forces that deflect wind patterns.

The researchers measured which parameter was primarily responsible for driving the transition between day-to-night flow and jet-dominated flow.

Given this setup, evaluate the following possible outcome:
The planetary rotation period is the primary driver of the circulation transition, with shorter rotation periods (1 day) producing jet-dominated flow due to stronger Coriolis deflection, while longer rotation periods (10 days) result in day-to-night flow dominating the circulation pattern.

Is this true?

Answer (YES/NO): NO